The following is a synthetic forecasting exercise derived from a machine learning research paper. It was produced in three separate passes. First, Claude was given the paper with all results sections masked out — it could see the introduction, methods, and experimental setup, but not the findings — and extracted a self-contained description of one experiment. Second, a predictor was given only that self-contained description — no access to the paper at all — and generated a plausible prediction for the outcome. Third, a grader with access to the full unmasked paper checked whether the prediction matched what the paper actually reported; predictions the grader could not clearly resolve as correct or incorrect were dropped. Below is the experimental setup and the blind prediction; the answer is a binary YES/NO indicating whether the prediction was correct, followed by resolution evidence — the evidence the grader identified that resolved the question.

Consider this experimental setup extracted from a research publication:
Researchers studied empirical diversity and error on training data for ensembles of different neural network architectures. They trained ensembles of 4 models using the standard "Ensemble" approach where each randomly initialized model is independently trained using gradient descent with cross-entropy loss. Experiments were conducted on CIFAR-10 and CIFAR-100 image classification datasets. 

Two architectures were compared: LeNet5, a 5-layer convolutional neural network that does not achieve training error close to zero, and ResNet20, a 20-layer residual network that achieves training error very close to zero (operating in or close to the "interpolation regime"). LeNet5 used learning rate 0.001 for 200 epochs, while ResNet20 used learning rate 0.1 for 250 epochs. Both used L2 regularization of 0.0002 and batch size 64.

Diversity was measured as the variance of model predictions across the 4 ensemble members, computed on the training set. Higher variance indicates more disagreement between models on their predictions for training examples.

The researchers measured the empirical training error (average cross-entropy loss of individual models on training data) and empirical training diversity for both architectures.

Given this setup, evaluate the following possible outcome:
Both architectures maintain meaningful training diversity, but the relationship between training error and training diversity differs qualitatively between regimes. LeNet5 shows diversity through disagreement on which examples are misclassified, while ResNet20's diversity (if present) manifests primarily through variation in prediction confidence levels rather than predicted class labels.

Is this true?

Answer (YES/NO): NO